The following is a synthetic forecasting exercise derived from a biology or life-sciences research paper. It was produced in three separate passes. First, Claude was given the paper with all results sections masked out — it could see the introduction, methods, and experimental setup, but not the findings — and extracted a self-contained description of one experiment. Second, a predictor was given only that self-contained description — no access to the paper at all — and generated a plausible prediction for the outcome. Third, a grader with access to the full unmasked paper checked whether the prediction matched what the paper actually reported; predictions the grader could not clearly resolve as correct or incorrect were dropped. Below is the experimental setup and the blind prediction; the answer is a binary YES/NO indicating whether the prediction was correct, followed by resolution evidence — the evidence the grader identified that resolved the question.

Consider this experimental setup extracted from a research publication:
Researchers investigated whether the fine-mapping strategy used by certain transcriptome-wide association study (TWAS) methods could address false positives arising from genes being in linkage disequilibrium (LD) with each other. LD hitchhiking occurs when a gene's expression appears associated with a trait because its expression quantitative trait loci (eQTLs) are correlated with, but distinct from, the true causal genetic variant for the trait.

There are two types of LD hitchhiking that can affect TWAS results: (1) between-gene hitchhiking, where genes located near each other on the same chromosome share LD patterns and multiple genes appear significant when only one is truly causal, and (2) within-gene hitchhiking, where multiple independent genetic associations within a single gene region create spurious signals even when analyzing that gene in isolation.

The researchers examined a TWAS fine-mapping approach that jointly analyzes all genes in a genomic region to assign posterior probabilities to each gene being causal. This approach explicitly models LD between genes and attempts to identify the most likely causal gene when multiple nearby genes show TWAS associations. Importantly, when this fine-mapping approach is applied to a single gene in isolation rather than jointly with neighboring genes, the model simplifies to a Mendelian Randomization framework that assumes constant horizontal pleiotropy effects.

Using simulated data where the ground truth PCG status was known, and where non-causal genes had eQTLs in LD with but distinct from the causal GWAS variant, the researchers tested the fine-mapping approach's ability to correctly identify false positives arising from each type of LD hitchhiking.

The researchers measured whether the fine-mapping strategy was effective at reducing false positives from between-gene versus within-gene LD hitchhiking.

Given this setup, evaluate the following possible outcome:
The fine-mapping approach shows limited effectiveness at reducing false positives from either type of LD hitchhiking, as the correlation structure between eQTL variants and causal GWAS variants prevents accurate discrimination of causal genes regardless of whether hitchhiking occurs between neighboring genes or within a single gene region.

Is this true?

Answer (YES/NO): NO